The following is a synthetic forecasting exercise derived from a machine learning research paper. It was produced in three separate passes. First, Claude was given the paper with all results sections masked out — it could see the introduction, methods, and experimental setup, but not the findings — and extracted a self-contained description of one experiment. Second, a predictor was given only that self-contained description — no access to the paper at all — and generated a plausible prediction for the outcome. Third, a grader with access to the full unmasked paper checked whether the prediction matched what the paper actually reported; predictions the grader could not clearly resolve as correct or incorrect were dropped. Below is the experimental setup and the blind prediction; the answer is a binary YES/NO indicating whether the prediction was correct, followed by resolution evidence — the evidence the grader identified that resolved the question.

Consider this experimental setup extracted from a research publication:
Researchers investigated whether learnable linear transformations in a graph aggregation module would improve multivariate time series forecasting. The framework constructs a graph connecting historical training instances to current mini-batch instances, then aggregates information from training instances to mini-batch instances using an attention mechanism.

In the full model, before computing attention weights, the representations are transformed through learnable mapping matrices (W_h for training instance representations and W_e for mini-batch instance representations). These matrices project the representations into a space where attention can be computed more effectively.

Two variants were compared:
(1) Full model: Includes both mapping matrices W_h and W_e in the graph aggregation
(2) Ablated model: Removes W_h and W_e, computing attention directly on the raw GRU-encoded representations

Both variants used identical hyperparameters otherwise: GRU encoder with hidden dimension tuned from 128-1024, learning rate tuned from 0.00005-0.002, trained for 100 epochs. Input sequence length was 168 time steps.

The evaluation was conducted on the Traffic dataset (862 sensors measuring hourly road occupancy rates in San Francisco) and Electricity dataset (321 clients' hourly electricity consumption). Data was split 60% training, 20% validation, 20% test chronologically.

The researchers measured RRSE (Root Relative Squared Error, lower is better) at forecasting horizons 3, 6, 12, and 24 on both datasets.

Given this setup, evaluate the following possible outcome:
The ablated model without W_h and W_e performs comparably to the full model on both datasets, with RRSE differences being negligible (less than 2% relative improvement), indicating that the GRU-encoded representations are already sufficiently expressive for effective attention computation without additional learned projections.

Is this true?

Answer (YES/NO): NO